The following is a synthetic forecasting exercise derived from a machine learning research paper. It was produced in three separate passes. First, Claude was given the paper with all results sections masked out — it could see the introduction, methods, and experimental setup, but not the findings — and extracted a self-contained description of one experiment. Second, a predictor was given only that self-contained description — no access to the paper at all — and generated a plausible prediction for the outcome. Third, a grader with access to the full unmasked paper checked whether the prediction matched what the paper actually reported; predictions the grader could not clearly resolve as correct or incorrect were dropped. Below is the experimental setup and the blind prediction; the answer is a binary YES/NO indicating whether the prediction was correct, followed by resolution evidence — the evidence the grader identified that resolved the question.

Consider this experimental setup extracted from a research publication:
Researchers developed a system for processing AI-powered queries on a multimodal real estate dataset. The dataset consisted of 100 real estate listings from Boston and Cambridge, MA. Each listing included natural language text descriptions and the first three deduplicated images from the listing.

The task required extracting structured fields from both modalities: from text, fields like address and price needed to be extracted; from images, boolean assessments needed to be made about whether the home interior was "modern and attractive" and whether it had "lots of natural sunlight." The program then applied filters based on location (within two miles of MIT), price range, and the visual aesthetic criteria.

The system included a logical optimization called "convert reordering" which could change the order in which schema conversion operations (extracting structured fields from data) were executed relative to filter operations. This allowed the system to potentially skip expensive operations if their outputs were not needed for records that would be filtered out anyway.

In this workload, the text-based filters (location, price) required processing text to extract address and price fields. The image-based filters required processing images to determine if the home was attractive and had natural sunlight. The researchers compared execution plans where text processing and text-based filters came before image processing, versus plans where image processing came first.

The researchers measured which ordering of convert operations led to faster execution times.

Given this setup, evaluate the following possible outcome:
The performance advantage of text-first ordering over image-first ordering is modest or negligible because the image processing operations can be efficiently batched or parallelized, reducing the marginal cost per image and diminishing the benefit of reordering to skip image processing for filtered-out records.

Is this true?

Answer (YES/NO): NO